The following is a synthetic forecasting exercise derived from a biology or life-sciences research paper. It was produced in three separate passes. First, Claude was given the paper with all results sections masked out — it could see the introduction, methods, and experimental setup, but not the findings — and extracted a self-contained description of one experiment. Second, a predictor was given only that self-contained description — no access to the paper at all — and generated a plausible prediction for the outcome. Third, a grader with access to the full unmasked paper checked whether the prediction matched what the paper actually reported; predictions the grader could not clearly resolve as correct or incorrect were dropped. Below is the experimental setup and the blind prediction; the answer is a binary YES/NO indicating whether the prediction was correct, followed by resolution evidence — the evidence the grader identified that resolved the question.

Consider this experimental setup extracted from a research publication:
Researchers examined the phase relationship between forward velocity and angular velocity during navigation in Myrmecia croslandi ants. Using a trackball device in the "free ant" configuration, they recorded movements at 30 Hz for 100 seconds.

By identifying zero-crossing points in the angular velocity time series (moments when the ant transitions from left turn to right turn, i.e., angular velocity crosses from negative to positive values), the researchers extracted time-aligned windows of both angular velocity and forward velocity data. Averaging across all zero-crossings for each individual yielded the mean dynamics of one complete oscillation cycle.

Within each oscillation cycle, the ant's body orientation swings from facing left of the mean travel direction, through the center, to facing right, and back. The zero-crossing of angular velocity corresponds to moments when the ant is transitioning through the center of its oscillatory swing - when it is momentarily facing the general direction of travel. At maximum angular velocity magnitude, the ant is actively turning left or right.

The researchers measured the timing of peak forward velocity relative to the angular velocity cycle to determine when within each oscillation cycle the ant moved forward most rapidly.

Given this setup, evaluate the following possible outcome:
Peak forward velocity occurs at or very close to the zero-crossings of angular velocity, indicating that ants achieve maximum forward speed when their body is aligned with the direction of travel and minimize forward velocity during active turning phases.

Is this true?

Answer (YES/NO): NO